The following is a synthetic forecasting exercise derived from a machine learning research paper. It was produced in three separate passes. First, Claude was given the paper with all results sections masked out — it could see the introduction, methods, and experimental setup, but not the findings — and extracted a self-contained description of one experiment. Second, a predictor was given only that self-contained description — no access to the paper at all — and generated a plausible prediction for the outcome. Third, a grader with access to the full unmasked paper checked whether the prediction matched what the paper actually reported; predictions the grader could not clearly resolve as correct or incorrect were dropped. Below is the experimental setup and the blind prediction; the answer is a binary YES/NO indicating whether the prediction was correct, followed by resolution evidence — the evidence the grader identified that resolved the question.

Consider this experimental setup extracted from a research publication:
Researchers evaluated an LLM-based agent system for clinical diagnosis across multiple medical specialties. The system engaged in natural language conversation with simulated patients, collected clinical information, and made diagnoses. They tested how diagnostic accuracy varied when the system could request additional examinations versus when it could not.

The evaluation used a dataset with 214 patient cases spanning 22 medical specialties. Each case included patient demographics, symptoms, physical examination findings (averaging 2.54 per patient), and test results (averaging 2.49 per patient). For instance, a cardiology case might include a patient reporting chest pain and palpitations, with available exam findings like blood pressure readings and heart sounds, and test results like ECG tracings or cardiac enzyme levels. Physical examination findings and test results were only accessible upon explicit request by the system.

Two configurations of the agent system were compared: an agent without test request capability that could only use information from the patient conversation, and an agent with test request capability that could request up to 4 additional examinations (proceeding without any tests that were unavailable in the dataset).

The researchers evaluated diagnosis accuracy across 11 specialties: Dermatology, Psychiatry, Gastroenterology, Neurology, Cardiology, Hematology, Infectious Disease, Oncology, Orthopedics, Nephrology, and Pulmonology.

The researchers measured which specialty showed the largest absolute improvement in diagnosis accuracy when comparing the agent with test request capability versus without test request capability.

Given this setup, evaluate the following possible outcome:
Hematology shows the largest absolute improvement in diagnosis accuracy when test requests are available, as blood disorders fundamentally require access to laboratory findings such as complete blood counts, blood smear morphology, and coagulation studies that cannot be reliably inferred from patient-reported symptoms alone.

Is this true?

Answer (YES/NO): NO